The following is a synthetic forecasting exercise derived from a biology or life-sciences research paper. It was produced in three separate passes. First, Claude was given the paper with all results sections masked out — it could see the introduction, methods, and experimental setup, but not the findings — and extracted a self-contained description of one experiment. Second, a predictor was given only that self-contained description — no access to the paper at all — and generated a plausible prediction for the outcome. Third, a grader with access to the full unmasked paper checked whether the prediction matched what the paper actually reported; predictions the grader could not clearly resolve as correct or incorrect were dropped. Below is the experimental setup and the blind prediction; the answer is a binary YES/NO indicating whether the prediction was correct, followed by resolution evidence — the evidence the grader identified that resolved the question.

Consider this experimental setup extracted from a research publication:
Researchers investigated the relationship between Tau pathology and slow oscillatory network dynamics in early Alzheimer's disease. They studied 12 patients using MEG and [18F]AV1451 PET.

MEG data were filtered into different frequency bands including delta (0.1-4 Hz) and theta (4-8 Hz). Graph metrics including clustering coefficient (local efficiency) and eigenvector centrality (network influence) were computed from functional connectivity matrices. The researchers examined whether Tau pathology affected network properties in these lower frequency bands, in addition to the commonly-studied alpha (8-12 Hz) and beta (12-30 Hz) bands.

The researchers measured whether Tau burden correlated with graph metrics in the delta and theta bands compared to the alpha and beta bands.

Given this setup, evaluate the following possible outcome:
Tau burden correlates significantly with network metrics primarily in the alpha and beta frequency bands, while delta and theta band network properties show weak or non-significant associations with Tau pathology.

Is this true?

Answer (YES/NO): NO